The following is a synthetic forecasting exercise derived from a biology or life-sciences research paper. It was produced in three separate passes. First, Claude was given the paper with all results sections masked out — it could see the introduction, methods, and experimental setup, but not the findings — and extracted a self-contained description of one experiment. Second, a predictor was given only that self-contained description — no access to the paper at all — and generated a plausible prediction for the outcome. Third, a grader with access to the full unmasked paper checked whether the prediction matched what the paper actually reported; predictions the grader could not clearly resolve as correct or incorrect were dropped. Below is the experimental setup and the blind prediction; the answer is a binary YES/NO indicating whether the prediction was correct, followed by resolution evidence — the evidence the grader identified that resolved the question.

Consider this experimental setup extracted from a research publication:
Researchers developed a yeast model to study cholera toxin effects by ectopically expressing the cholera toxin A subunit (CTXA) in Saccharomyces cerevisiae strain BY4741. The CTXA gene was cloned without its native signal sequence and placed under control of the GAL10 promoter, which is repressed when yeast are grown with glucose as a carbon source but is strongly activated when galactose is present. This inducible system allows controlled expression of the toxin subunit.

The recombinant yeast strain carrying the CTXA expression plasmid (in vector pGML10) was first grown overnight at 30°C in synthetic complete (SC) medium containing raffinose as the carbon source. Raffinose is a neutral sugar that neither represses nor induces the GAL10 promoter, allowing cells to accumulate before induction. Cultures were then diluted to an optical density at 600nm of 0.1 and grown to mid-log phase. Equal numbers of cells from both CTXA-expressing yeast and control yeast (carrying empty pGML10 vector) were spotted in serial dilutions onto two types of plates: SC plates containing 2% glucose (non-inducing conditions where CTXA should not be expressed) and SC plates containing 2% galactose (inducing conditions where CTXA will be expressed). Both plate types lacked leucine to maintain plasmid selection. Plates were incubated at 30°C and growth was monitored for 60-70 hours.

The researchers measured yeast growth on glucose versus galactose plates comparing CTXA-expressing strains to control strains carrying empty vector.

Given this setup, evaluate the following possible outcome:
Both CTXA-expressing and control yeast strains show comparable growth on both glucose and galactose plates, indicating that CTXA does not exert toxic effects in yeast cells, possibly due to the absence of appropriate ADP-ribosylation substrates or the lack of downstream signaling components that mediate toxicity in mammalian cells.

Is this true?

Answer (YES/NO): NO